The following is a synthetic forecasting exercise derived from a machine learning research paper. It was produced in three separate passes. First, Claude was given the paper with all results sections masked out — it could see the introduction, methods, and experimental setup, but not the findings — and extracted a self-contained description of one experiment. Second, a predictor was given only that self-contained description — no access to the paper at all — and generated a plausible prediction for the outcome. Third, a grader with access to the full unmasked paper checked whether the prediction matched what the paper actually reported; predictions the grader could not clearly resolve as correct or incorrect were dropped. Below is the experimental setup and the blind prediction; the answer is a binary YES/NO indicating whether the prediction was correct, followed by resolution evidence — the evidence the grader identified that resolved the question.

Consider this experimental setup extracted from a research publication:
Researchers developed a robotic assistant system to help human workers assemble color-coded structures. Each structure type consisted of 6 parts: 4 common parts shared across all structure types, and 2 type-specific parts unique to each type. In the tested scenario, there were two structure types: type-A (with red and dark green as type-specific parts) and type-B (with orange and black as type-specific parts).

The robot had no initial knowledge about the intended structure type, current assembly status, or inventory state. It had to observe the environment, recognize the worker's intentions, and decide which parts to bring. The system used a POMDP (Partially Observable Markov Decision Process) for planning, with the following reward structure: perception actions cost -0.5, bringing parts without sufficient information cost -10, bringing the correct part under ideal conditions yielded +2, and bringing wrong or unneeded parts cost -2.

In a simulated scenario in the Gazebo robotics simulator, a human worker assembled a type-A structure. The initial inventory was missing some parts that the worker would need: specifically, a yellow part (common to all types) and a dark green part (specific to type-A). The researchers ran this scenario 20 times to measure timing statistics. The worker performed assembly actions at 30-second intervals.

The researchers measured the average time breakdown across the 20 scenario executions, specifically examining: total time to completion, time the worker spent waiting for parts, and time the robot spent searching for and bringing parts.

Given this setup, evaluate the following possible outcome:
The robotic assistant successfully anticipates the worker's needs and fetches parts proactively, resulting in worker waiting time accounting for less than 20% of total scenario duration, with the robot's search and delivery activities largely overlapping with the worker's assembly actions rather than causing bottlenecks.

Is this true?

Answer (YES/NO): NO